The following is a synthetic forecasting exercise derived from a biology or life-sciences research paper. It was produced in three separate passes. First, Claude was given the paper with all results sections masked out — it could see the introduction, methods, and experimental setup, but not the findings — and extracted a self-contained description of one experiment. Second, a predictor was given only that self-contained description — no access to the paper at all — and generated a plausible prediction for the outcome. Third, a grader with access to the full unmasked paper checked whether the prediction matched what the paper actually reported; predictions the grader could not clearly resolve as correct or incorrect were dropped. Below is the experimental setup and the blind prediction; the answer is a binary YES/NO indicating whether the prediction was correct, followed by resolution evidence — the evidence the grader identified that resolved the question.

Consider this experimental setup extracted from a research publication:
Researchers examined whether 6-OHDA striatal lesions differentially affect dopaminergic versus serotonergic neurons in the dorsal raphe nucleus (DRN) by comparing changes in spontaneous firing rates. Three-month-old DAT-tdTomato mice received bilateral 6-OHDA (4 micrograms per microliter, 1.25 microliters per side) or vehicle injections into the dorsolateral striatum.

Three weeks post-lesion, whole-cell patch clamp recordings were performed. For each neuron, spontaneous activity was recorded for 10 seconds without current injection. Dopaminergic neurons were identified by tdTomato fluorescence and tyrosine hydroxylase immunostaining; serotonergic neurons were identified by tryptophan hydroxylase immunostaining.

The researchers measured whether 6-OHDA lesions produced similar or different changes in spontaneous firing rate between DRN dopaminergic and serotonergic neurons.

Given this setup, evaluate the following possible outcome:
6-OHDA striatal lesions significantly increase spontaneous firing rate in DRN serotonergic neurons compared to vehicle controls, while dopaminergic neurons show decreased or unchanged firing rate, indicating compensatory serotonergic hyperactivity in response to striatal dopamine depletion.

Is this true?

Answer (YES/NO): NO